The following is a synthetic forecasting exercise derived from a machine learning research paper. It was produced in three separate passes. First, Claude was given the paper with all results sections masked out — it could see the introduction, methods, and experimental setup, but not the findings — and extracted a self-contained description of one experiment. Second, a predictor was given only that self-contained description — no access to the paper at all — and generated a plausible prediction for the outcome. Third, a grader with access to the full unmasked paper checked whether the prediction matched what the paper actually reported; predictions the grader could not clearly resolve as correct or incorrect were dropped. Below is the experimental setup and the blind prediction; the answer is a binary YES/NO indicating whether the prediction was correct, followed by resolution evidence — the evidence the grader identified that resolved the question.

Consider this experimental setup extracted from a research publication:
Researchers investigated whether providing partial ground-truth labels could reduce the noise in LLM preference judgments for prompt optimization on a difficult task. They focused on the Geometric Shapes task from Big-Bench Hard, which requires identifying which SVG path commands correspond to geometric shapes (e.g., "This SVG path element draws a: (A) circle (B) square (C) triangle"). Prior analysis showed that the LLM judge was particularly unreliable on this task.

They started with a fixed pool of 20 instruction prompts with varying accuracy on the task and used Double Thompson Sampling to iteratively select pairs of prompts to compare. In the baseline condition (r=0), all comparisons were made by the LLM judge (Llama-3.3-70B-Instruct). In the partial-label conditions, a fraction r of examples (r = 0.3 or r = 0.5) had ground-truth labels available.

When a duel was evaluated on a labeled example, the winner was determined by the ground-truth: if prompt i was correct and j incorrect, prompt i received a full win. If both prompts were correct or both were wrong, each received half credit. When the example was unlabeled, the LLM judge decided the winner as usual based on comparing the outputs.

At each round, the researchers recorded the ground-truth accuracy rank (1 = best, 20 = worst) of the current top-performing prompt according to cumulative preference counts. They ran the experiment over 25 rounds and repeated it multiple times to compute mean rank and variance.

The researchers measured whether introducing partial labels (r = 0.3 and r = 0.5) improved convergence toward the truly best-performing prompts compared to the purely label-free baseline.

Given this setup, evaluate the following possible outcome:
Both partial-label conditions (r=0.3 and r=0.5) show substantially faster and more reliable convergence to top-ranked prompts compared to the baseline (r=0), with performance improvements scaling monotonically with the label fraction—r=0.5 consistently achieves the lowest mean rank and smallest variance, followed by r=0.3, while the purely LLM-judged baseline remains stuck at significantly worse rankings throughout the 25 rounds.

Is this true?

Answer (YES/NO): YES